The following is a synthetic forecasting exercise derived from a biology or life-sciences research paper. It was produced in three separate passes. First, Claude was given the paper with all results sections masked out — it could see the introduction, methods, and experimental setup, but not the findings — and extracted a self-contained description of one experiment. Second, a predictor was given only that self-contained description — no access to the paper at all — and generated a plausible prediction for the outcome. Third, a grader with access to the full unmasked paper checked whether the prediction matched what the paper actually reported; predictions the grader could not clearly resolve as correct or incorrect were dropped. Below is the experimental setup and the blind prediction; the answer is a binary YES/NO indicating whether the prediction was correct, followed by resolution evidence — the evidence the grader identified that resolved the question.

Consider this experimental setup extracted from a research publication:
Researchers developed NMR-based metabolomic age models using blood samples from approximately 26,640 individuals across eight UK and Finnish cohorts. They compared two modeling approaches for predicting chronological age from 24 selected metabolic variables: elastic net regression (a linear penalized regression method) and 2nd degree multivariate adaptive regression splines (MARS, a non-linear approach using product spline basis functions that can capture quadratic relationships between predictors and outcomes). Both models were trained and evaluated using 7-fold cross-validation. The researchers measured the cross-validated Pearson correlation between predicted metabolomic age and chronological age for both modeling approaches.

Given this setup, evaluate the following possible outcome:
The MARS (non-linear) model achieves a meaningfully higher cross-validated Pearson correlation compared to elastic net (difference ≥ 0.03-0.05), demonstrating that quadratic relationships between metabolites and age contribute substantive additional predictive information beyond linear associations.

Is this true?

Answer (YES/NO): YES